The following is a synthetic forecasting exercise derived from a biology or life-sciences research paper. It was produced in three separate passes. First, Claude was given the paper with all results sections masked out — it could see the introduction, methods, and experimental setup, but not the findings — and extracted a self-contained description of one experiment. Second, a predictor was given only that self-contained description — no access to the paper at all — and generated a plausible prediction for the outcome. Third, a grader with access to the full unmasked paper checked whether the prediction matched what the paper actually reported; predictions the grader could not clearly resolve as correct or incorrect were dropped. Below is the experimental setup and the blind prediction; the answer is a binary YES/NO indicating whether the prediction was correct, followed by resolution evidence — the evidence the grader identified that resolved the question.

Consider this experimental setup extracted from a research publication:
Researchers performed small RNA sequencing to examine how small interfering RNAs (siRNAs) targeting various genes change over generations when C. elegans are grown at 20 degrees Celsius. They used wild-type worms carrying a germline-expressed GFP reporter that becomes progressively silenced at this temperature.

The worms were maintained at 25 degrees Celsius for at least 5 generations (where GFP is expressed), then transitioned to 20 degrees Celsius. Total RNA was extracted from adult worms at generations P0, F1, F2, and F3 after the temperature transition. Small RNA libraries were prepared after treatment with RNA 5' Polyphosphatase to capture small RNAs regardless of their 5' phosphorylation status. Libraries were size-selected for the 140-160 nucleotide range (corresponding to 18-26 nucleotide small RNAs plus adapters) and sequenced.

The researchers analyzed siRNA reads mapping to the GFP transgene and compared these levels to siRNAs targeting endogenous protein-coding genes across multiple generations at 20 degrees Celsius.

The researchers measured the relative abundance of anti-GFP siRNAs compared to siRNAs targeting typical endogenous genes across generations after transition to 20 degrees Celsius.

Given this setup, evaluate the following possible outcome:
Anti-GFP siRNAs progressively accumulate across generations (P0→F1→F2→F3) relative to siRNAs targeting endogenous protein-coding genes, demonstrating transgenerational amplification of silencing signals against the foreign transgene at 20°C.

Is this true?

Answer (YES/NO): NO